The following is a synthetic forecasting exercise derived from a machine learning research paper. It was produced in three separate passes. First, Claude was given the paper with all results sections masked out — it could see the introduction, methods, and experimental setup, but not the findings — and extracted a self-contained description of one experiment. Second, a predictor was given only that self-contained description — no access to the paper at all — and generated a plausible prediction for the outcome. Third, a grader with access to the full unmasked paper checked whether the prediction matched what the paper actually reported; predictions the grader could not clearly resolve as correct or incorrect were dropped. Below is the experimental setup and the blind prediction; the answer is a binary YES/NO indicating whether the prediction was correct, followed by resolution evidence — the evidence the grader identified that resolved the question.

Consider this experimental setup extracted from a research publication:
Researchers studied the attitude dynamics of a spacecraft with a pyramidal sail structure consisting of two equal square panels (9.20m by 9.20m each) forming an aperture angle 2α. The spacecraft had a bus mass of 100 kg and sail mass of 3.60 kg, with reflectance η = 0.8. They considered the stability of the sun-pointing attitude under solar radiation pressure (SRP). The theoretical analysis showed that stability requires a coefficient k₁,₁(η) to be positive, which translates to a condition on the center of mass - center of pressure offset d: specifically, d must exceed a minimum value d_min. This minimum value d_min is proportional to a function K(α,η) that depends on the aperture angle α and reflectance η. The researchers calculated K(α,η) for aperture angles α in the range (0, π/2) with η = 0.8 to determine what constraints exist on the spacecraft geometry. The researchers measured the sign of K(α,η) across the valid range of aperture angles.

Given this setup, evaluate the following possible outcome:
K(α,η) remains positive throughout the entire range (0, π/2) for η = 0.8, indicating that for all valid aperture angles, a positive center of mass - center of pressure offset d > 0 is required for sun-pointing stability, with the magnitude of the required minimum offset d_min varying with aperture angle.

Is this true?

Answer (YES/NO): NO